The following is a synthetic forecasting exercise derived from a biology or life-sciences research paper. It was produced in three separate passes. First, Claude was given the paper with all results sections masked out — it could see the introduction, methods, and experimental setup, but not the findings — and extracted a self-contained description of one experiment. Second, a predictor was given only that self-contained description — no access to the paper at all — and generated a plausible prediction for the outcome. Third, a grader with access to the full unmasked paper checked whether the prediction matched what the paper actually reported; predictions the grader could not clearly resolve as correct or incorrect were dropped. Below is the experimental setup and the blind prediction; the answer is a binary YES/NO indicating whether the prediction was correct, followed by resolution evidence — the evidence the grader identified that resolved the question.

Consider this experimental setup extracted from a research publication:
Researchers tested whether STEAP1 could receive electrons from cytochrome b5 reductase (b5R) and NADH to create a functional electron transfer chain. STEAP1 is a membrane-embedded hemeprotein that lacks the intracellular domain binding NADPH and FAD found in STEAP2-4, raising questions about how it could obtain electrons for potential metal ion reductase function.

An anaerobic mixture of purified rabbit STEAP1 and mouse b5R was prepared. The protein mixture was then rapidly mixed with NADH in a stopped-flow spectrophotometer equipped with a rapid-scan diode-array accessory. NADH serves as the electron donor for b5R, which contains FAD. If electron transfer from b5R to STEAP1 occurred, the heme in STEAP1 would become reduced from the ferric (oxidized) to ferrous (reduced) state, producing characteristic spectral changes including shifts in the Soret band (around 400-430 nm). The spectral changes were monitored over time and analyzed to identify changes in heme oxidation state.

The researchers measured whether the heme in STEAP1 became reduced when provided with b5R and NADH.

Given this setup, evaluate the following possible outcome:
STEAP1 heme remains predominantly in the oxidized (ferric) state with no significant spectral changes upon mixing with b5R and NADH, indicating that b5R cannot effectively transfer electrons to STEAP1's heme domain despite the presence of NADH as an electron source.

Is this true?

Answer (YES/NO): NO